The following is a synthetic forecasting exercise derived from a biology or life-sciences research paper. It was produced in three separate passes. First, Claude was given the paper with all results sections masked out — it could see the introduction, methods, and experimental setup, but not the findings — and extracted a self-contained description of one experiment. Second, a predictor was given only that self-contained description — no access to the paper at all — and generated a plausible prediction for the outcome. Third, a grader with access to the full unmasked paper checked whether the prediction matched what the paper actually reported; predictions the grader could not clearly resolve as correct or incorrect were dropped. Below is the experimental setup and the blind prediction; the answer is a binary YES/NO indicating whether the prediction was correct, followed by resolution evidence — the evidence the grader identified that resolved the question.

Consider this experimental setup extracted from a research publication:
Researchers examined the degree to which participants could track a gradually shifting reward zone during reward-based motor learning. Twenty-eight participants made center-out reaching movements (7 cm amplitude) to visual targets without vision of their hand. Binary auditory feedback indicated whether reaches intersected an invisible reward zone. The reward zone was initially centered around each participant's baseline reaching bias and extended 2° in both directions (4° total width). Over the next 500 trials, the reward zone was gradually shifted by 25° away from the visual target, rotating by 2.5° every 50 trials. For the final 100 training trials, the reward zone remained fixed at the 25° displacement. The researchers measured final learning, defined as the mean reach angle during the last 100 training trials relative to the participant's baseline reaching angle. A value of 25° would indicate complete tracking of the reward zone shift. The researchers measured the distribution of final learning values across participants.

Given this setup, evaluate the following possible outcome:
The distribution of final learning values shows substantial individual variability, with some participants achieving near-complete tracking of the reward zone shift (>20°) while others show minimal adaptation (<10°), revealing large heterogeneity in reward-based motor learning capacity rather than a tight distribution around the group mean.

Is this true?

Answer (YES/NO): YES